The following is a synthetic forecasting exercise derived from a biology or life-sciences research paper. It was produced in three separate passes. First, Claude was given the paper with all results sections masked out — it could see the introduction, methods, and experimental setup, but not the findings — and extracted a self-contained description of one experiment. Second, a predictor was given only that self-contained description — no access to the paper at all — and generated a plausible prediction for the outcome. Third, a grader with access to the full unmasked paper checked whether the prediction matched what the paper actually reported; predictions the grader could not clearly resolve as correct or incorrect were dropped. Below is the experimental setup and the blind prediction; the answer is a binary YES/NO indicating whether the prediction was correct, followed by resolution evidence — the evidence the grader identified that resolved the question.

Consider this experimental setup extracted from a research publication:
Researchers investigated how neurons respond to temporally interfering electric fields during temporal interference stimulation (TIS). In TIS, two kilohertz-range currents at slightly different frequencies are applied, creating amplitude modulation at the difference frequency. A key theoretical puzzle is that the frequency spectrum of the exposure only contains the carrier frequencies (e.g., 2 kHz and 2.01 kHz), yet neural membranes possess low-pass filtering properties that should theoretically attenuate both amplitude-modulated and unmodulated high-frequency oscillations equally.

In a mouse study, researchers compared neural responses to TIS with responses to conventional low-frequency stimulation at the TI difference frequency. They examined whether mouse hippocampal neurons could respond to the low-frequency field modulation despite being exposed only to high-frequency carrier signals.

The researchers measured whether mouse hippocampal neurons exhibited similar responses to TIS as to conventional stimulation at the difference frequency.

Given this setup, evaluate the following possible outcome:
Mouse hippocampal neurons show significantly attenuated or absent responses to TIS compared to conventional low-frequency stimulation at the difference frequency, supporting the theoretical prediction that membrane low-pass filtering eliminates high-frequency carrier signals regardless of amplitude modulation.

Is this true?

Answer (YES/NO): NO